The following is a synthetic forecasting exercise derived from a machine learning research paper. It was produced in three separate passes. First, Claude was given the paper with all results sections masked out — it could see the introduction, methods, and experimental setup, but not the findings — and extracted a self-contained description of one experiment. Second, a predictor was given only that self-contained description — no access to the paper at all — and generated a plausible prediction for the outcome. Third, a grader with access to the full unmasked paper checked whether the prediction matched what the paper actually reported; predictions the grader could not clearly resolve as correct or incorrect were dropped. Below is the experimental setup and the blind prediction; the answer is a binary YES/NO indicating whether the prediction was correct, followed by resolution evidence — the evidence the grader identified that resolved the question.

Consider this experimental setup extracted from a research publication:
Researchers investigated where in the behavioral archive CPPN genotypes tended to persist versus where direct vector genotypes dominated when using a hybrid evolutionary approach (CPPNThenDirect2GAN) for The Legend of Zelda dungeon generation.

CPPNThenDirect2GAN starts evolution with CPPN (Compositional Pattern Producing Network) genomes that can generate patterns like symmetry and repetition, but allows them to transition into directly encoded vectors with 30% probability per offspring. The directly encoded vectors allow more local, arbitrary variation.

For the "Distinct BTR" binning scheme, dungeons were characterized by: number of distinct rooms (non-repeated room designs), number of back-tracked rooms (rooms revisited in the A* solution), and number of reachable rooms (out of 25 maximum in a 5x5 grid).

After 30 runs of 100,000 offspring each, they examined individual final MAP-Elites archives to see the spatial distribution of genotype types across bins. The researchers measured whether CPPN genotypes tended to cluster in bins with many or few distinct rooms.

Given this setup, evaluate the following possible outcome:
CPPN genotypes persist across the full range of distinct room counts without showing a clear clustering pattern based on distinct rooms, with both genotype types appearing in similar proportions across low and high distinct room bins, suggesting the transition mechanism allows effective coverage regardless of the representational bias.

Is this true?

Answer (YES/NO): NO